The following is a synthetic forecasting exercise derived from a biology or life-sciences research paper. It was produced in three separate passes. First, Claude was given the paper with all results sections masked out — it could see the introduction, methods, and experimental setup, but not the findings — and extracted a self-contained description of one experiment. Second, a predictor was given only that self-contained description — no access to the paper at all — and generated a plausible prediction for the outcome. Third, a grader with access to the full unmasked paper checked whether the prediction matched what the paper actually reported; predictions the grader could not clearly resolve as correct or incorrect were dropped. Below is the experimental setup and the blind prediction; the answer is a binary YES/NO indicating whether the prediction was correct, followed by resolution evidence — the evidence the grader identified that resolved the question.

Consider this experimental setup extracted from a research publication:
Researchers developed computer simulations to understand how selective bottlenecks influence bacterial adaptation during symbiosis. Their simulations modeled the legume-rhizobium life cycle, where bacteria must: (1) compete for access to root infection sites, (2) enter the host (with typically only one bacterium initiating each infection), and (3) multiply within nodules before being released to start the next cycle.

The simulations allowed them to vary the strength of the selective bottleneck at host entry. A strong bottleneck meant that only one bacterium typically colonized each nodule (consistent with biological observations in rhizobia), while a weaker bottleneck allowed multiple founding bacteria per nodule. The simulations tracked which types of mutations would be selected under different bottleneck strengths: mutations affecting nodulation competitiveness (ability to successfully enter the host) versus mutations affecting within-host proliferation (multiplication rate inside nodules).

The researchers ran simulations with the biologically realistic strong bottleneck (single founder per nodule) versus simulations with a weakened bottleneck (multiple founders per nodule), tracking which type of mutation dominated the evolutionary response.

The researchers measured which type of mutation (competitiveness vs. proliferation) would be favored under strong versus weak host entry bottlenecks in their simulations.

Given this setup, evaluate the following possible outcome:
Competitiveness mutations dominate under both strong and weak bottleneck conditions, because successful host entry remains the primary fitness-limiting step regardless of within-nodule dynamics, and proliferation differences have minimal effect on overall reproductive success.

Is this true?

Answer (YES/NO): NO